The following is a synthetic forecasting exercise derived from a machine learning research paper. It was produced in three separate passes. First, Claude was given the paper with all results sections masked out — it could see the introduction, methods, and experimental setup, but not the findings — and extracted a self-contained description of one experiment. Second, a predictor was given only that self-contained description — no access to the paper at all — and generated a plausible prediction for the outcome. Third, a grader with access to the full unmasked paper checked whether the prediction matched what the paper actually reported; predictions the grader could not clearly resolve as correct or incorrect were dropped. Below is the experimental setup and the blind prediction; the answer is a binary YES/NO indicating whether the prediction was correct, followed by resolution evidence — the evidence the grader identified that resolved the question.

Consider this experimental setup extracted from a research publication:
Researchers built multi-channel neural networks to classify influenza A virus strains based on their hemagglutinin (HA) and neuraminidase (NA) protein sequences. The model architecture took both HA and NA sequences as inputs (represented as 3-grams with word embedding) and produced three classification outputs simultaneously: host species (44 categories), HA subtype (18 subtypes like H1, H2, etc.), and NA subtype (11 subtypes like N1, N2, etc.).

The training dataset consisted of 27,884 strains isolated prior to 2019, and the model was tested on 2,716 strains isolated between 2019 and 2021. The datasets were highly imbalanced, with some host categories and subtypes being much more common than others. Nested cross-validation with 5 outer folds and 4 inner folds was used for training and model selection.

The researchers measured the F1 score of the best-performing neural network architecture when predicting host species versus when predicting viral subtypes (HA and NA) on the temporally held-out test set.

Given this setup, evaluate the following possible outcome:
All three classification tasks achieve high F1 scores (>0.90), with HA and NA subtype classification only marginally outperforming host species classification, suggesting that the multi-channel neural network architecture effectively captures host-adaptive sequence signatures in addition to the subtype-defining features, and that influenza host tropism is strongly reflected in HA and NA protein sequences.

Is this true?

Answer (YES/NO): NO